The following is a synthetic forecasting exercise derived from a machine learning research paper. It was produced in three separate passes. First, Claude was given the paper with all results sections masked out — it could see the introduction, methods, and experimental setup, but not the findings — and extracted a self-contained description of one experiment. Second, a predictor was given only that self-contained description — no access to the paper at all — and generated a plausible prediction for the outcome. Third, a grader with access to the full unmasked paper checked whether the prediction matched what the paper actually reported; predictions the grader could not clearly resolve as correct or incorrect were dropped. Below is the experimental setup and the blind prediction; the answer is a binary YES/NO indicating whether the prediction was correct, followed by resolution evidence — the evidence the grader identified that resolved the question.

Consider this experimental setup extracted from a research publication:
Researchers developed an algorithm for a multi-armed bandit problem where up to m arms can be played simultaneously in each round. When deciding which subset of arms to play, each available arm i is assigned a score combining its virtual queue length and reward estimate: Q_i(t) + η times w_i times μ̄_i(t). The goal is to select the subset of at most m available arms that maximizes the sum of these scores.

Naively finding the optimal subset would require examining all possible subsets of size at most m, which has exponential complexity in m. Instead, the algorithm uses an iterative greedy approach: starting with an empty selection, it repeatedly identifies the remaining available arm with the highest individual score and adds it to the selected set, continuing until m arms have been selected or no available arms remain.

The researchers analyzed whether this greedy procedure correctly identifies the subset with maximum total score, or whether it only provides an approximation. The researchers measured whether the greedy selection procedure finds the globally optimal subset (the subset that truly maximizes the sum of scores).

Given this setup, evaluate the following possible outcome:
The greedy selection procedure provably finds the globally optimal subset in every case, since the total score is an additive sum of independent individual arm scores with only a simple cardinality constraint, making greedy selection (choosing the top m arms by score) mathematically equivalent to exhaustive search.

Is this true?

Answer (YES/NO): YES